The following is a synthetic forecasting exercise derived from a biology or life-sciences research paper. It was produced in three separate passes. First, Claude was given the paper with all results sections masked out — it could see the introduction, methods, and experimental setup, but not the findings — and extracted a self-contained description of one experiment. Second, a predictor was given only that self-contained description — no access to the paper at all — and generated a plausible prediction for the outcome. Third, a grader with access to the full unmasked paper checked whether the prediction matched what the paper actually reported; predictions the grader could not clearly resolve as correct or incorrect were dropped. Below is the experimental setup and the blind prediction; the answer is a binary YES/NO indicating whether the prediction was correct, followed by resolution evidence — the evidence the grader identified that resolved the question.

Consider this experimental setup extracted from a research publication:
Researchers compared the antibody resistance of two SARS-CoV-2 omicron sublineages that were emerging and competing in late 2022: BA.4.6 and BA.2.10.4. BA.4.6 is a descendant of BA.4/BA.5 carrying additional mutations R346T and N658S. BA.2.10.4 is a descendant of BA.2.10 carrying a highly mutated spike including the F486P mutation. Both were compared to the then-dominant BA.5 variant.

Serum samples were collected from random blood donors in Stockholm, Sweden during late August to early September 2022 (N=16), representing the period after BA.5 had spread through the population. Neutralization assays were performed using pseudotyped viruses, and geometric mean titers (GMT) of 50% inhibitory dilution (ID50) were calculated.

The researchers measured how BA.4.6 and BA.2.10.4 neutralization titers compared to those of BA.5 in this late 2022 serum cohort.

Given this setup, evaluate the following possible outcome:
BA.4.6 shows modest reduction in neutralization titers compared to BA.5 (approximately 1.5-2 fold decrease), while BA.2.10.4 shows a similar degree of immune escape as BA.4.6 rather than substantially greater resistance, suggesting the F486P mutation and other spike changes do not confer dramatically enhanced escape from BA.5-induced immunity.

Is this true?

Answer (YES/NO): YES